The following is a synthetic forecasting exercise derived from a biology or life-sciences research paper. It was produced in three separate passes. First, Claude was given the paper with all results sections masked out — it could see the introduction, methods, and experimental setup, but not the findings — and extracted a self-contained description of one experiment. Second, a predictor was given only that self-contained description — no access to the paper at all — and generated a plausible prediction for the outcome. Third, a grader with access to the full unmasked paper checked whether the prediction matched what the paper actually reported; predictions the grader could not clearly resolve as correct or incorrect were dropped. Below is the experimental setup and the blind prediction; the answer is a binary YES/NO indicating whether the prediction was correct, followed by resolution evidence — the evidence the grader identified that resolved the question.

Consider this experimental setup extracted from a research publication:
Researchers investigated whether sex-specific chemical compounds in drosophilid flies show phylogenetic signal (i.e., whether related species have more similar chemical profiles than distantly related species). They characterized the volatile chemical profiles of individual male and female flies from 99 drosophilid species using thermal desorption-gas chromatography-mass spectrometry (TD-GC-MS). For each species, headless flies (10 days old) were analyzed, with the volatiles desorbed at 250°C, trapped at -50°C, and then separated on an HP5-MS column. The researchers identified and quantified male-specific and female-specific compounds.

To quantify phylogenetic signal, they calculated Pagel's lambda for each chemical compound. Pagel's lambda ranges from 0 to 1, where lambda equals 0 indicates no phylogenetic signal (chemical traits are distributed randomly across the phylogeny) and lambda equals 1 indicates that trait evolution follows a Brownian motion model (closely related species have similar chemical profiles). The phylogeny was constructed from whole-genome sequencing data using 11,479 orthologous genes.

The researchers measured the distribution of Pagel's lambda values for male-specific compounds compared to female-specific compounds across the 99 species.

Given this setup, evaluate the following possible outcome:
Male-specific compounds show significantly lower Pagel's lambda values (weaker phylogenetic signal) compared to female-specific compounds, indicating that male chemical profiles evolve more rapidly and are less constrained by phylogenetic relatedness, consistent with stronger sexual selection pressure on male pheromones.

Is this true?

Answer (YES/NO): NO